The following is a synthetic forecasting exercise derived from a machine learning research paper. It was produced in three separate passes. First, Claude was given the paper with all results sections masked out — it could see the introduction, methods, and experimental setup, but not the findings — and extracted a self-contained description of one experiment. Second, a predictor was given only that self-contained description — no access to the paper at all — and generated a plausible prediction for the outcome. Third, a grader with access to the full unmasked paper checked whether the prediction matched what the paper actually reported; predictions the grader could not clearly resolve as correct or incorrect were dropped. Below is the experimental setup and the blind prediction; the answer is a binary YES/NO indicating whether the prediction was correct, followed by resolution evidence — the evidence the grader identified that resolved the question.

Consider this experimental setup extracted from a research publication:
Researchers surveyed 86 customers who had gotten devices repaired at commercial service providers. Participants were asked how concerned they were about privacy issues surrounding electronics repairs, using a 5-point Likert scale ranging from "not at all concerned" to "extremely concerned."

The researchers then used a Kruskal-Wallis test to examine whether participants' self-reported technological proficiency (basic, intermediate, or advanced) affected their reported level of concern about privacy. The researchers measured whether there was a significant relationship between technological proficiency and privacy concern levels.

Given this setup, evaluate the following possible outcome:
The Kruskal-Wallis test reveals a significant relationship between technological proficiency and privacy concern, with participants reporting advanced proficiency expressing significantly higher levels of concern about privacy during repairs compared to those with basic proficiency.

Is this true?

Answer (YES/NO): NO